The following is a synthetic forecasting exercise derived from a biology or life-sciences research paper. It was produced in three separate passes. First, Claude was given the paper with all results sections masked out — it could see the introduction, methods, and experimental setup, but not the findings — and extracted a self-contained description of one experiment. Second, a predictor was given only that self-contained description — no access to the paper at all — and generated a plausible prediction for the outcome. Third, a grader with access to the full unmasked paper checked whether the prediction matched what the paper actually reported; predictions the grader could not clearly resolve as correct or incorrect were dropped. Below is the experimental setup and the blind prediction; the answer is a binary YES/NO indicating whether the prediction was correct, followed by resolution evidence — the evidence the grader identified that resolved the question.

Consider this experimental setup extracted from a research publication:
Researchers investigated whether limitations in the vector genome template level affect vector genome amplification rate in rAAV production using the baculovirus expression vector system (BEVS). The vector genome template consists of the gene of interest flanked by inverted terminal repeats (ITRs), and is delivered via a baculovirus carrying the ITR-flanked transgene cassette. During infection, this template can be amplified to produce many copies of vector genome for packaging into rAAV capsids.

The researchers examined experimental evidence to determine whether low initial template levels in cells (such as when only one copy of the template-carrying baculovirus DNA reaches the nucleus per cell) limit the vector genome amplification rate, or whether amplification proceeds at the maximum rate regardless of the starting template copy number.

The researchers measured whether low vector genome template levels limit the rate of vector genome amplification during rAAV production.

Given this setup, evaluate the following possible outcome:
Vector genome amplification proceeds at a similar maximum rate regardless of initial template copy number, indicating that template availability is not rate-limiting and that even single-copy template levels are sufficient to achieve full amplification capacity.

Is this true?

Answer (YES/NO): YES